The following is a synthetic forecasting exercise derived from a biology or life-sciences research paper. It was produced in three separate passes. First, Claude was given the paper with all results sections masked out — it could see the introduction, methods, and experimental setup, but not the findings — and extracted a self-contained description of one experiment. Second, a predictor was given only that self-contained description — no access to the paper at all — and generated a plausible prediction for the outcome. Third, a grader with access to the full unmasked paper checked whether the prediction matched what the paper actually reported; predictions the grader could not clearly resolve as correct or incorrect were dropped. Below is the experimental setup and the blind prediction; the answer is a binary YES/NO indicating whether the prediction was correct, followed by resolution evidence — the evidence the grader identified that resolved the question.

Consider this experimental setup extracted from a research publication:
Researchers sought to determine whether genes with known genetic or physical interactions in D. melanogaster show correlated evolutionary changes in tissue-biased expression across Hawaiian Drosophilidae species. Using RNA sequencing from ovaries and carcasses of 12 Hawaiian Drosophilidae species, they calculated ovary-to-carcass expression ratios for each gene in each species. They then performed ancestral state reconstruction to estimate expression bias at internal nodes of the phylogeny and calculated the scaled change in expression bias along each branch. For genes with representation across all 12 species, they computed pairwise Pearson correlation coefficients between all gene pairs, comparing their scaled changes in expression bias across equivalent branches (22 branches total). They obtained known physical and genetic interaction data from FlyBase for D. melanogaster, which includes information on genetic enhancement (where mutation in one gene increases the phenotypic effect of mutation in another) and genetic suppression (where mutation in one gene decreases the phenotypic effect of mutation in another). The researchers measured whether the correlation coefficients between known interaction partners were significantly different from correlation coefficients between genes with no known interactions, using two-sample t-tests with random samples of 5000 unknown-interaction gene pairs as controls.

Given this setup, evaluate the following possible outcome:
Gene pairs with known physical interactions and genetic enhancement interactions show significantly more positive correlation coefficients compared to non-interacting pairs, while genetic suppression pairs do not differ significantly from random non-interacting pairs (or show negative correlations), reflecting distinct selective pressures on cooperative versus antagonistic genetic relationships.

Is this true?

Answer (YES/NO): NO